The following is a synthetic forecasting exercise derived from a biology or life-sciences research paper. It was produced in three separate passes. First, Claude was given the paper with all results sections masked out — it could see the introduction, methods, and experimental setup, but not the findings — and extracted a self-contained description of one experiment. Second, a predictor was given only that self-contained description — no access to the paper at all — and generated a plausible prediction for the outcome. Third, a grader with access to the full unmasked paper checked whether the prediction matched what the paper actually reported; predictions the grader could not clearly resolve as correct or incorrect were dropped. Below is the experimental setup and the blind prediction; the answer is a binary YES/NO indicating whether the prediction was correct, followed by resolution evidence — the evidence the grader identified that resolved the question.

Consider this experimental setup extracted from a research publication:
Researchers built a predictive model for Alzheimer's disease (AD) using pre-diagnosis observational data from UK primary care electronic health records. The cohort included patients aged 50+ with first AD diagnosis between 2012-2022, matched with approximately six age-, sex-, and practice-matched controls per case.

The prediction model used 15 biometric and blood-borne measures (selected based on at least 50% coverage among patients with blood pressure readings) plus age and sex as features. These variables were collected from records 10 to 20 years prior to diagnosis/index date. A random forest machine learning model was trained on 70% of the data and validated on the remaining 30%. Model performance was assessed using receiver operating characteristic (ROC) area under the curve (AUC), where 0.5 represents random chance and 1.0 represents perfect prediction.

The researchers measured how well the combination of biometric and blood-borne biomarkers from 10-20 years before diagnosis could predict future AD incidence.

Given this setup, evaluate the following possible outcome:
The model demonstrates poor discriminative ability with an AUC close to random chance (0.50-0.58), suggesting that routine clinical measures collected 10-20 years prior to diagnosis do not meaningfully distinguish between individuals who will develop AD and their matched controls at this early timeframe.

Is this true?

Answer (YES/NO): NO